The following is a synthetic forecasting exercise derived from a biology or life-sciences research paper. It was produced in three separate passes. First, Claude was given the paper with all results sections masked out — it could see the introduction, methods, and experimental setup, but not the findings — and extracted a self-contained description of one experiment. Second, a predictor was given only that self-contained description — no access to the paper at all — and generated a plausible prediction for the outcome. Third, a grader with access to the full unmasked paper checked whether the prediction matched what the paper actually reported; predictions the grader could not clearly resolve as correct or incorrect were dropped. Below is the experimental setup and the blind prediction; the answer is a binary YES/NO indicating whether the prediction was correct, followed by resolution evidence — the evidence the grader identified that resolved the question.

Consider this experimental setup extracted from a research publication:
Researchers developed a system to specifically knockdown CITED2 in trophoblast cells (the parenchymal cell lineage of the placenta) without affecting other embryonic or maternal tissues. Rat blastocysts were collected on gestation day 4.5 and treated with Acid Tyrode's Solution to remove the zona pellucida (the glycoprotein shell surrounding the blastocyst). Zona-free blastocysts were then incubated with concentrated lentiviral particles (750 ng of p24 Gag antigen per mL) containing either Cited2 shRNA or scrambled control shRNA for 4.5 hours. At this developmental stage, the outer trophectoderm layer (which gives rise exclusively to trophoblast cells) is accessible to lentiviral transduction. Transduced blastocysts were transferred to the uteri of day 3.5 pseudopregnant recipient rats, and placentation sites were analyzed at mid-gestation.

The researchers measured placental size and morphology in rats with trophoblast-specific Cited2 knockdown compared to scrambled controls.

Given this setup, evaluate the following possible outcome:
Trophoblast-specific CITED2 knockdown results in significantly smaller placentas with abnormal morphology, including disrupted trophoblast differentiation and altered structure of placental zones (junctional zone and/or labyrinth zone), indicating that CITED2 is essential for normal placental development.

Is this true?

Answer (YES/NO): NO